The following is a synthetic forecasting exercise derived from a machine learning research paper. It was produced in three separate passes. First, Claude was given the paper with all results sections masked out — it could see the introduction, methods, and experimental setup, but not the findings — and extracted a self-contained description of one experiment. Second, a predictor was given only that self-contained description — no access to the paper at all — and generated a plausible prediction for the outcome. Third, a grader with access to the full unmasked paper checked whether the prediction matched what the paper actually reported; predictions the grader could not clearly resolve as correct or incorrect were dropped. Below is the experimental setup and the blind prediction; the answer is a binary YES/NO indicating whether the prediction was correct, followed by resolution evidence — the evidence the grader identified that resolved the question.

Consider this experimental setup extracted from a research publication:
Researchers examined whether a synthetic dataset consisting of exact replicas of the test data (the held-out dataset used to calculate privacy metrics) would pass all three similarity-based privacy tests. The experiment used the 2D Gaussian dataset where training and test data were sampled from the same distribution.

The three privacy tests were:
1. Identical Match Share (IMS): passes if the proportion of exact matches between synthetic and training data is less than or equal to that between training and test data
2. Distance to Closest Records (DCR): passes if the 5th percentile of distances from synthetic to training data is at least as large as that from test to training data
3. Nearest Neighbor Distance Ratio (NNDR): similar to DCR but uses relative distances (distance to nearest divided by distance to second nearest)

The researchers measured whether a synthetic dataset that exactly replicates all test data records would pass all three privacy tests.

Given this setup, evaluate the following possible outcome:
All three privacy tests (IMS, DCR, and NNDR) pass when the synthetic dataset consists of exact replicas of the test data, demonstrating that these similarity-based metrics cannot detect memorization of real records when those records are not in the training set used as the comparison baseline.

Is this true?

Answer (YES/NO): YES